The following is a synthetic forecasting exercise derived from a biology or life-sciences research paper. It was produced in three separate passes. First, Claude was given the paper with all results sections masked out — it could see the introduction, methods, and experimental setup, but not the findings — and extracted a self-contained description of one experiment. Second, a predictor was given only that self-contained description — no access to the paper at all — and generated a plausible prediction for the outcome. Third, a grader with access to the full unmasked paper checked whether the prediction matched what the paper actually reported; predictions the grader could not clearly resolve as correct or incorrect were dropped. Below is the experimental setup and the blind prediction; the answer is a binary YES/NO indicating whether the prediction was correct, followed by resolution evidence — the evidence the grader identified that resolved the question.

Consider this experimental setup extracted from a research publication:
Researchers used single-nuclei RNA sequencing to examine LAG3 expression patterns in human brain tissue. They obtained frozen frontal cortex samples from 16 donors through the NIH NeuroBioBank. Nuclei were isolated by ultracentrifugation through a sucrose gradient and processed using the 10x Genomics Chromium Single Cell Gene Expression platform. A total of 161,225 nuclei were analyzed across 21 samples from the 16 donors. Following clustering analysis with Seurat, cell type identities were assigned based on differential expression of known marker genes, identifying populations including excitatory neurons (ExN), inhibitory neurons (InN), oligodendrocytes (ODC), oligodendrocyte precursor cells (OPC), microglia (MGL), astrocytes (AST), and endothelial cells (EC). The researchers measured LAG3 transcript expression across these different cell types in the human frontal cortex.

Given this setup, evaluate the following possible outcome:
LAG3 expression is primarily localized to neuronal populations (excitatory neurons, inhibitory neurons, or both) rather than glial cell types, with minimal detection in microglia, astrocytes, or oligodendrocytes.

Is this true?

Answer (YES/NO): NO